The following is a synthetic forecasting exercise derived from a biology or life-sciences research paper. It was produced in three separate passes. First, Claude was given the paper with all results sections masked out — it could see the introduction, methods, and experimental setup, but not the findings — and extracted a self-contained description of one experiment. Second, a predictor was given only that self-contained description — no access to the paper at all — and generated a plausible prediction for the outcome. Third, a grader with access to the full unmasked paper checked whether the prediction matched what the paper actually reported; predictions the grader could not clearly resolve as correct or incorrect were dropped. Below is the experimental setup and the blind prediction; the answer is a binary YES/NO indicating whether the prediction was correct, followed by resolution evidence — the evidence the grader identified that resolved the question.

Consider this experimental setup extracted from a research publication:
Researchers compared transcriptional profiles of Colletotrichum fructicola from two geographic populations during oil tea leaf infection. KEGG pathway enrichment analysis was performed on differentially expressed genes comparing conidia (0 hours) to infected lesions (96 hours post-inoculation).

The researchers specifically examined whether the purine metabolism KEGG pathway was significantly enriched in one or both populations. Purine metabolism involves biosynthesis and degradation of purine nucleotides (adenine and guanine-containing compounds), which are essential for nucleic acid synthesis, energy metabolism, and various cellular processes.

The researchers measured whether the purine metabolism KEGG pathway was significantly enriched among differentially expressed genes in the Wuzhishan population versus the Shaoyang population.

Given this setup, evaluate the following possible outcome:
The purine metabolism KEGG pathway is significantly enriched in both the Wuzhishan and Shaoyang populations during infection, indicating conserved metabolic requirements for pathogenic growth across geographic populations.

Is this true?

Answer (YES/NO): NO